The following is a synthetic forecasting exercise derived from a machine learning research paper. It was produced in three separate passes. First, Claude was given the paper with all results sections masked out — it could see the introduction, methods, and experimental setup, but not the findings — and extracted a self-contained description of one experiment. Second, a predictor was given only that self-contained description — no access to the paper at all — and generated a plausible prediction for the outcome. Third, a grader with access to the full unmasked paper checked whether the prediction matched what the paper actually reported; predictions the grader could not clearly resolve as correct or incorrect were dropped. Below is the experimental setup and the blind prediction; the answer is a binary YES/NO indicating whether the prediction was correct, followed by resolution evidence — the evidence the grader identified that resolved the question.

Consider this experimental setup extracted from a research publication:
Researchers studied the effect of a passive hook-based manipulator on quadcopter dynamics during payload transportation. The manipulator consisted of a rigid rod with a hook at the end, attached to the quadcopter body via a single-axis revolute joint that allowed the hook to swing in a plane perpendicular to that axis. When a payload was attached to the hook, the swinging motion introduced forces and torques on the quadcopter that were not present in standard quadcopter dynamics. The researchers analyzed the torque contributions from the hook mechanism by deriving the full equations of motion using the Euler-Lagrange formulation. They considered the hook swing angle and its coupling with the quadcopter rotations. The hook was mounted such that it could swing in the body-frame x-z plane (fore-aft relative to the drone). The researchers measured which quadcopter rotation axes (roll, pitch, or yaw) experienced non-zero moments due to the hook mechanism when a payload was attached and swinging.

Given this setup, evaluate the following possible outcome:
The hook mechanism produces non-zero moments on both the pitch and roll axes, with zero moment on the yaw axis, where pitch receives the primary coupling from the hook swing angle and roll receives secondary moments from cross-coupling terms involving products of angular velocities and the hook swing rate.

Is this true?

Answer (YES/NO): NO